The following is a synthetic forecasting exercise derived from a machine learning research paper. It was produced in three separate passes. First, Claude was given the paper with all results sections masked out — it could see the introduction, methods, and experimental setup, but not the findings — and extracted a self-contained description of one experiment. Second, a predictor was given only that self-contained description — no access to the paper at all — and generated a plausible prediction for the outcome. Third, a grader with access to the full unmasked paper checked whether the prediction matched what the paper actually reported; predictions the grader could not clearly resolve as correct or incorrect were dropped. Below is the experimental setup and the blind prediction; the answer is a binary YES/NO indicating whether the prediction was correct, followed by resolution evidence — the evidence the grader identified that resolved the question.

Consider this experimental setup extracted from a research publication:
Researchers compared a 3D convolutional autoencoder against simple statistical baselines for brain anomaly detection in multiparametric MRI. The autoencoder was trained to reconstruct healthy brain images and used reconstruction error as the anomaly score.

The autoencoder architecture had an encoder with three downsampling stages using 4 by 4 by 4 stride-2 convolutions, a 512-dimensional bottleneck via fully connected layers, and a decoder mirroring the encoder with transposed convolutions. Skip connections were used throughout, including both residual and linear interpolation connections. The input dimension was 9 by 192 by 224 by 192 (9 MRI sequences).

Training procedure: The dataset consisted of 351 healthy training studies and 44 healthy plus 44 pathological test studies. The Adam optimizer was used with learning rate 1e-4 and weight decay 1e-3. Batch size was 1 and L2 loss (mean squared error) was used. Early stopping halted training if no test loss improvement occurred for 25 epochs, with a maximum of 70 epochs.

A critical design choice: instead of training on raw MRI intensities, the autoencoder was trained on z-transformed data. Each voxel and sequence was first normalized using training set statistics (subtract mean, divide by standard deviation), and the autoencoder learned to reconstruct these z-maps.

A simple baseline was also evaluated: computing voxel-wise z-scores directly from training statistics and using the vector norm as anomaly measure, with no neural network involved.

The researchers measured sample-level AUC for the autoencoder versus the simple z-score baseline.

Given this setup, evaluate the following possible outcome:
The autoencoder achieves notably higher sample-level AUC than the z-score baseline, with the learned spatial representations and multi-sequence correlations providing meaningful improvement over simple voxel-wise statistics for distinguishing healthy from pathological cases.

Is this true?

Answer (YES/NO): YES